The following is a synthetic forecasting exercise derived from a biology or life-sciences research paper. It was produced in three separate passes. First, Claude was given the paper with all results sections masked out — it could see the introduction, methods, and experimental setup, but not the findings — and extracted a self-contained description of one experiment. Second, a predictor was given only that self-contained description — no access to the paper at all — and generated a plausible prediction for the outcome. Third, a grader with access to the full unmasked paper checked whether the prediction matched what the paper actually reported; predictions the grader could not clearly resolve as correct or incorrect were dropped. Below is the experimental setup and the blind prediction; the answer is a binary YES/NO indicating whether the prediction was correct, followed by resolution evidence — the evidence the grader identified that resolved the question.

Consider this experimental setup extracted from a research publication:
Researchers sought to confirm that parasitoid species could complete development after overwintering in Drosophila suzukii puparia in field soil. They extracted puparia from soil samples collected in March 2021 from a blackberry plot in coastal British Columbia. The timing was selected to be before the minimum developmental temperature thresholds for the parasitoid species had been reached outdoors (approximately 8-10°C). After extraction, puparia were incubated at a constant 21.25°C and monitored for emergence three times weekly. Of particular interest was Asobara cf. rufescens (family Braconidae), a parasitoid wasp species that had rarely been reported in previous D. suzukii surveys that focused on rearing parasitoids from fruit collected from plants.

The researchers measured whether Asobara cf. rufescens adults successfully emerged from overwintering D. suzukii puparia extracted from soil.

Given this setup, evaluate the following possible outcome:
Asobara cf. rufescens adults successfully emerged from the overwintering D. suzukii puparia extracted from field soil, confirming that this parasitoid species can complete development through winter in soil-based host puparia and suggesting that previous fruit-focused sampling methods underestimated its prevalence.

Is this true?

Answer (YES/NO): YES